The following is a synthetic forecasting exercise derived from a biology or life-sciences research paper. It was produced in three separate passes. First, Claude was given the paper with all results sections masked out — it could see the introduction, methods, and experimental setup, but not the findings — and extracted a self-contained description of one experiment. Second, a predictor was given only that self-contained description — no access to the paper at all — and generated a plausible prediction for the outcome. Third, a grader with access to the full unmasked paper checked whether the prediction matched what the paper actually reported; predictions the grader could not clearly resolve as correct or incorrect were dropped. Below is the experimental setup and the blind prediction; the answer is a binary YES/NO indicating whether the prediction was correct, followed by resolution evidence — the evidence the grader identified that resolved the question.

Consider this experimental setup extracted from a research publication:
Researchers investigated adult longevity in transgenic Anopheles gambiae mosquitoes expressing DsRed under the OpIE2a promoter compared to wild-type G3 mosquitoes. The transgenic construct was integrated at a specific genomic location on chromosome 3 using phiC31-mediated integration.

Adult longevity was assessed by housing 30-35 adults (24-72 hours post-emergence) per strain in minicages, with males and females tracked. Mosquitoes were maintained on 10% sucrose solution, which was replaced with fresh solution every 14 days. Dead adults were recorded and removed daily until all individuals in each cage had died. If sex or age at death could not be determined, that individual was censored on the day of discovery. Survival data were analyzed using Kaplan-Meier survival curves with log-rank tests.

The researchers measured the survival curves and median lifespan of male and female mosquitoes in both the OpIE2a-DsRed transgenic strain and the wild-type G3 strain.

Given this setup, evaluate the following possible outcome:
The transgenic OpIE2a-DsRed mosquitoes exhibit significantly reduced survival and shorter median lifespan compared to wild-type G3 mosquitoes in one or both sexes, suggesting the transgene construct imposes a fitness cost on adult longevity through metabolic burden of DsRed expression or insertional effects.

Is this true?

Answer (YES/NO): NO